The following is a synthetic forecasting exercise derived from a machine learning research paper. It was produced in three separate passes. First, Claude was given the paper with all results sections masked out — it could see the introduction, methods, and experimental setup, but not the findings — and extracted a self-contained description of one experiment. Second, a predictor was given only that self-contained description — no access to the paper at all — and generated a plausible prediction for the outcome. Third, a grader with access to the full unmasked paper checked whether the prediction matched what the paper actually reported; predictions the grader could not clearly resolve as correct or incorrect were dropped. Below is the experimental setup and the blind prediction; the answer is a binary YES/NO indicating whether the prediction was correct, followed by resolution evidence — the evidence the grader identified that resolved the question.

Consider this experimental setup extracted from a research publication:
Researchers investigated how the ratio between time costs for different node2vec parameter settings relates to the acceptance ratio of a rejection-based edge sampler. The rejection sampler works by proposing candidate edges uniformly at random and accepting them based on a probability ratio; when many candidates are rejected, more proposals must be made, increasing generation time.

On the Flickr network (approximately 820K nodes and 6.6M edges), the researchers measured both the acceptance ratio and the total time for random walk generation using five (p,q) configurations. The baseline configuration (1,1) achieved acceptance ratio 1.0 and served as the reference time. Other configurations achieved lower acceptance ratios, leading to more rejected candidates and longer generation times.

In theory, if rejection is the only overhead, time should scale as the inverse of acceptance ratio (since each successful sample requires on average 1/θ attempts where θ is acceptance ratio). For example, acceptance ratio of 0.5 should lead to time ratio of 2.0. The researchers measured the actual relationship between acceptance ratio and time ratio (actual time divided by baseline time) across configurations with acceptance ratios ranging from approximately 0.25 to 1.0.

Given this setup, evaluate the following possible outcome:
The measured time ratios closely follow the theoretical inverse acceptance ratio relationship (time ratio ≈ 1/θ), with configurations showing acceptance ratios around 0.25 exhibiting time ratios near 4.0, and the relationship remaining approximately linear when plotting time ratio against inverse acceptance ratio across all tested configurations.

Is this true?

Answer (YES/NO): NO